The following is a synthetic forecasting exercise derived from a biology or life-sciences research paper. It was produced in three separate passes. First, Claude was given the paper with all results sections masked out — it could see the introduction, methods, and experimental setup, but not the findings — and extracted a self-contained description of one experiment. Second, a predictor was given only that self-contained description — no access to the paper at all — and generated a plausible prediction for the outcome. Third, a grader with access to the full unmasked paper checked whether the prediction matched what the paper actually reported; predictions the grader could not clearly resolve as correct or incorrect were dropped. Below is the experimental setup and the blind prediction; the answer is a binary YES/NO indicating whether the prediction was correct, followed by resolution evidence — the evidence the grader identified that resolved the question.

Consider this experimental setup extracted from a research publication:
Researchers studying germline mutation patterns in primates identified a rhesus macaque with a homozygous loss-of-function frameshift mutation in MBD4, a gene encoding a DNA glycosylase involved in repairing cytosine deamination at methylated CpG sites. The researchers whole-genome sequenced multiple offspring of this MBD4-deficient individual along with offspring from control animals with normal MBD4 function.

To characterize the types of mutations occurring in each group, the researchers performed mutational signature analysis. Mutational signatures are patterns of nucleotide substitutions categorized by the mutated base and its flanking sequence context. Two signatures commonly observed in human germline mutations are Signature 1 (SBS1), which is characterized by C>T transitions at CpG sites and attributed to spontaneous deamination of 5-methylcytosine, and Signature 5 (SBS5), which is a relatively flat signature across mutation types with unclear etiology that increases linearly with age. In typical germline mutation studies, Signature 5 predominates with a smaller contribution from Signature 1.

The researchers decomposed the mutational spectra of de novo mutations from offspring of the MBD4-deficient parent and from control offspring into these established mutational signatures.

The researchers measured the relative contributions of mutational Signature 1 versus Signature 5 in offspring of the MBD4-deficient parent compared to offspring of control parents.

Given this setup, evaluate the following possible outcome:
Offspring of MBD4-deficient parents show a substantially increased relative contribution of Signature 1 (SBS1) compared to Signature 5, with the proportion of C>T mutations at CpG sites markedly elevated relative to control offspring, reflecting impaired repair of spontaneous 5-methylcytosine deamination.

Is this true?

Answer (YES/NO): YES